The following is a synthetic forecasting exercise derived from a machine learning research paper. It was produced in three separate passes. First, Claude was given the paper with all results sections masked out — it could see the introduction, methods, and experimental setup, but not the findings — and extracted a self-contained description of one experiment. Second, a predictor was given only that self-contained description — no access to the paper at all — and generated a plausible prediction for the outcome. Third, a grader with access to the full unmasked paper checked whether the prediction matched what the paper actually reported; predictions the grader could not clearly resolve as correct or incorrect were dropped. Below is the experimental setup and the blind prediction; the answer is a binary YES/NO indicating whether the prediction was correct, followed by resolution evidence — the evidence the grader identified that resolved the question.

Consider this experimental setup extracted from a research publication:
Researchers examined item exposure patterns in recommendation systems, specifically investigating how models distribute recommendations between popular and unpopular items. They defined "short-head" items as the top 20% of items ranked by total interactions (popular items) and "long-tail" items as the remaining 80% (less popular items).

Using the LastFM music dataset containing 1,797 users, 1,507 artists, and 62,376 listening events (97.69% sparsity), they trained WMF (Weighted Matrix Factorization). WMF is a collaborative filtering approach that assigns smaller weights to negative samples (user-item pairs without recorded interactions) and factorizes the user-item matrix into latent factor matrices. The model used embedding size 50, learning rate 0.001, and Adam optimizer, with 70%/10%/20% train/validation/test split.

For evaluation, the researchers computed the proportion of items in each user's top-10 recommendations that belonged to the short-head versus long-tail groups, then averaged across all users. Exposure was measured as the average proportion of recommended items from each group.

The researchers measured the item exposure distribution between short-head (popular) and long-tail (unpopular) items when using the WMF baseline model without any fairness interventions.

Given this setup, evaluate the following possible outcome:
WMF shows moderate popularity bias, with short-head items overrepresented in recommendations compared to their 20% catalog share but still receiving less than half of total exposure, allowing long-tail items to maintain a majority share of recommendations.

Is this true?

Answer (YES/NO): YES